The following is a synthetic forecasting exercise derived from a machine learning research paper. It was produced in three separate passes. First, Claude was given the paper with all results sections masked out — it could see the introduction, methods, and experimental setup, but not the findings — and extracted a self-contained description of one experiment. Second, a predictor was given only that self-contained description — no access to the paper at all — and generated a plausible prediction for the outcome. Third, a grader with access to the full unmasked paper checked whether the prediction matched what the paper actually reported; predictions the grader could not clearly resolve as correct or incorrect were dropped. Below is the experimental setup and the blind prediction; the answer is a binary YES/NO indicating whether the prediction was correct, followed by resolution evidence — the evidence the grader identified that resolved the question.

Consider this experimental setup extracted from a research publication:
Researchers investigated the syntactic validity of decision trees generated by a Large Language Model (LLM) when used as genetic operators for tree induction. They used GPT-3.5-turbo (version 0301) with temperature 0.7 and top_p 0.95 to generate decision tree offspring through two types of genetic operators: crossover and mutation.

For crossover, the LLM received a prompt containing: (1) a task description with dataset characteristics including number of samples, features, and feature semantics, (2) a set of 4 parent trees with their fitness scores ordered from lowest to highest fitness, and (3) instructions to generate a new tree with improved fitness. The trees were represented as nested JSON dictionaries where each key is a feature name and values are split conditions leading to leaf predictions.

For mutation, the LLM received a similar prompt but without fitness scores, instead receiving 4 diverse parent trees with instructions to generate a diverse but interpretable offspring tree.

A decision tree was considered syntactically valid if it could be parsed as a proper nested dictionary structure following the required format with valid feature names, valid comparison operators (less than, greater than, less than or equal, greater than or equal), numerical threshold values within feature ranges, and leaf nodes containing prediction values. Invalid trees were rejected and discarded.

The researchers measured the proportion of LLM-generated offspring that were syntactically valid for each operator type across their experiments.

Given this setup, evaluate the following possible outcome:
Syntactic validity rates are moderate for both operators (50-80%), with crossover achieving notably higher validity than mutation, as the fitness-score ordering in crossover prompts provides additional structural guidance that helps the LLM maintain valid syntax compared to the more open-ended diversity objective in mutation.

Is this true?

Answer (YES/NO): NO